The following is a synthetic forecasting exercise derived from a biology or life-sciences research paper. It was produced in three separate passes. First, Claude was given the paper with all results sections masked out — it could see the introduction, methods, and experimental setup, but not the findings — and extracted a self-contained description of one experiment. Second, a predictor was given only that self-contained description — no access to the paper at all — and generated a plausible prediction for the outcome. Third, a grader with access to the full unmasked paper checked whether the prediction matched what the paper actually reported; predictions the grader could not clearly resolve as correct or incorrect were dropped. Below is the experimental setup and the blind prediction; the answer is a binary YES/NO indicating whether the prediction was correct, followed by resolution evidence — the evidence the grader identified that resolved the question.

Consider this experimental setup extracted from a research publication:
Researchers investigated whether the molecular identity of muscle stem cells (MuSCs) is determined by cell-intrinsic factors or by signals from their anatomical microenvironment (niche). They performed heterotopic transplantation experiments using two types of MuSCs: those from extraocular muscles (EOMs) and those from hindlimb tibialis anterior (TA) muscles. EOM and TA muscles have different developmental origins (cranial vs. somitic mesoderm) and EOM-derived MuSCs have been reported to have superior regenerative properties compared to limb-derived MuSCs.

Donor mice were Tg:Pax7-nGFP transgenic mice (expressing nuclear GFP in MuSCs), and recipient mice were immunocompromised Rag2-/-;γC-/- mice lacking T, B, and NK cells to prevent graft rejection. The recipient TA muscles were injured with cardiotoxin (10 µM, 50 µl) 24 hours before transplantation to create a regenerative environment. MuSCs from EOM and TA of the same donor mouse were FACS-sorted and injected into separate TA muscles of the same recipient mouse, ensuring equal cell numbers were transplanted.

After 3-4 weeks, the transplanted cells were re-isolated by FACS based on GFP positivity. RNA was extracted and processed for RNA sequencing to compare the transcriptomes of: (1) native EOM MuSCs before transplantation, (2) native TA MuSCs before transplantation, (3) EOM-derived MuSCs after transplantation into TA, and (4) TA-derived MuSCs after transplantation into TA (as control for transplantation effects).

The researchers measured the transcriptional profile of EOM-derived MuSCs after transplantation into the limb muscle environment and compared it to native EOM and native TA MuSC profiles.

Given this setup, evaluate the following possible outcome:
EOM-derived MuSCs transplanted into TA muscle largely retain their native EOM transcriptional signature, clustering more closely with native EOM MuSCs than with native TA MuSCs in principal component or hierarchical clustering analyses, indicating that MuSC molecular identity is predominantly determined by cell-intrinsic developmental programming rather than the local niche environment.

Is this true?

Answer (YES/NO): NO